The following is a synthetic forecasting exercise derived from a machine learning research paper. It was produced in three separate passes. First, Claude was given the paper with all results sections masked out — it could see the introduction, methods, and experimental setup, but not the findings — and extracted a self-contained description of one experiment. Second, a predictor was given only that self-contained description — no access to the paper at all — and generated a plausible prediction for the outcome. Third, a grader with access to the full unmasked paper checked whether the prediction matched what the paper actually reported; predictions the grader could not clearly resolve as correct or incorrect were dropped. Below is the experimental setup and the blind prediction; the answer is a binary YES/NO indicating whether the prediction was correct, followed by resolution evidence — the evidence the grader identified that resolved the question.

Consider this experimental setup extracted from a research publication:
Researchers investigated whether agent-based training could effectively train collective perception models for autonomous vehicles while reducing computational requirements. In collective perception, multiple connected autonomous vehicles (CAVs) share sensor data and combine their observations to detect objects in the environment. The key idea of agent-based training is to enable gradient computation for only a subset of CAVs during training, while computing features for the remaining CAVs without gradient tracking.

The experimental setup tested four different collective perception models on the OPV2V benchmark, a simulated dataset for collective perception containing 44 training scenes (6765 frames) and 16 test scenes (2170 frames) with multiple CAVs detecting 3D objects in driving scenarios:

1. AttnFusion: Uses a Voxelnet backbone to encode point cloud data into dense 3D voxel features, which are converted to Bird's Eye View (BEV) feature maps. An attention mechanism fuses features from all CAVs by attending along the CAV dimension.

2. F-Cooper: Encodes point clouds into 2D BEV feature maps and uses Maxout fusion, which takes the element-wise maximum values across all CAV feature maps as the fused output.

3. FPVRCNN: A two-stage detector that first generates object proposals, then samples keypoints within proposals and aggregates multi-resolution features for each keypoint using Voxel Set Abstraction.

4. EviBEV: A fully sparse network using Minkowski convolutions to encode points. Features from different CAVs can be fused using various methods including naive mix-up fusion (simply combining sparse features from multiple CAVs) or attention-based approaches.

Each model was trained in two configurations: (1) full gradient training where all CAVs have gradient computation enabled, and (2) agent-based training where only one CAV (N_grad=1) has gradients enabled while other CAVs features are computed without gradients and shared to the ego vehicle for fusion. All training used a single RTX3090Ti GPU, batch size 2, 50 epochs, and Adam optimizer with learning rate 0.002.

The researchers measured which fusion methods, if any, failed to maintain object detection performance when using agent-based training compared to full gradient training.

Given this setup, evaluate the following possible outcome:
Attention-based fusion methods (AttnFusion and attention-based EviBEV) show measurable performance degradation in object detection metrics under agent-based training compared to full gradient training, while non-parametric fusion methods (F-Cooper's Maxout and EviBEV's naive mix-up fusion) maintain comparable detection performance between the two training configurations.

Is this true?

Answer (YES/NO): NO